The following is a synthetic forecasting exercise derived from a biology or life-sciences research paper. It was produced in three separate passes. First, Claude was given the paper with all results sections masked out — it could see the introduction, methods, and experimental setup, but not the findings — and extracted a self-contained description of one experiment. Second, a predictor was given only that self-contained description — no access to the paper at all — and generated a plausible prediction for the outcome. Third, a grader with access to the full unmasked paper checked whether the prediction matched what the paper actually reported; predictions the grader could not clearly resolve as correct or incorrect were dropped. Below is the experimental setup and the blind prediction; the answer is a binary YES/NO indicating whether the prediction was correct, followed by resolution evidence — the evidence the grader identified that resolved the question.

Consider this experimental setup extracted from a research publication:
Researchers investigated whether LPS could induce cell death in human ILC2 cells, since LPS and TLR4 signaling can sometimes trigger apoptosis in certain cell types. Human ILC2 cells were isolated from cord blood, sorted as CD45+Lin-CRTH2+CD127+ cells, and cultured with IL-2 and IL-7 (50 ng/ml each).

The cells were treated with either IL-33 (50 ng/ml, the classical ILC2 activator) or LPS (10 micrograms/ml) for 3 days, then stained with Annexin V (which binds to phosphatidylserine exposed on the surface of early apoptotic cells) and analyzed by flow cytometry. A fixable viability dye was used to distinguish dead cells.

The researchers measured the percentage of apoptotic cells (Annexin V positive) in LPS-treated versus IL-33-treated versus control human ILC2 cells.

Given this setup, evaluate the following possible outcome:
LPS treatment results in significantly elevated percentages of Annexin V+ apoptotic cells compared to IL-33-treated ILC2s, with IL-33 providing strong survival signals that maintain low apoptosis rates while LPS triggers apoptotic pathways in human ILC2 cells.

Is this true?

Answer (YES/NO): NO